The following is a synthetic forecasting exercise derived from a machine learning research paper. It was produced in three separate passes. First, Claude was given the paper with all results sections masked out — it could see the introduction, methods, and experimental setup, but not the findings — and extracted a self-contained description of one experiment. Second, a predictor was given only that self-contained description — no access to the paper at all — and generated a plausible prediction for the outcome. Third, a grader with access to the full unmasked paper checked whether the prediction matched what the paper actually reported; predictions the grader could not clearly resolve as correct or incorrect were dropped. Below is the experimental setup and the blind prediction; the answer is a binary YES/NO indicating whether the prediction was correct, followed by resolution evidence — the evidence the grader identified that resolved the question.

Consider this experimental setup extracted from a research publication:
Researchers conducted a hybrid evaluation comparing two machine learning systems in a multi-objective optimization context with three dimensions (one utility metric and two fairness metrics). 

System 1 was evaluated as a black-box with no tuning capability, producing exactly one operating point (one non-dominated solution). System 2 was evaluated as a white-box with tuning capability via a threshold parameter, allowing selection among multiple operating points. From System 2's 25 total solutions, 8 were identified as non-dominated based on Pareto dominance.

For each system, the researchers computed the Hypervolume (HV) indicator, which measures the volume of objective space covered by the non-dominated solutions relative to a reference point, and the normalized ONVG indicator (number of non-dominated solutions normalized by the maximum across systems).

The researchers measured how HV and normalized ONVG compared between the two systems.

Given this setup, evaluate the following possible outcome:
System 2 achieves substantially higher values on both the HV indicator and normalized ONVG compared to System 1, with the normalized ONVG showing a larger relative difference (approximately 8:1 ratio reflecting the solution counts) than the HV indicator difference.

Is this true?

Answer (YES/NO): NO